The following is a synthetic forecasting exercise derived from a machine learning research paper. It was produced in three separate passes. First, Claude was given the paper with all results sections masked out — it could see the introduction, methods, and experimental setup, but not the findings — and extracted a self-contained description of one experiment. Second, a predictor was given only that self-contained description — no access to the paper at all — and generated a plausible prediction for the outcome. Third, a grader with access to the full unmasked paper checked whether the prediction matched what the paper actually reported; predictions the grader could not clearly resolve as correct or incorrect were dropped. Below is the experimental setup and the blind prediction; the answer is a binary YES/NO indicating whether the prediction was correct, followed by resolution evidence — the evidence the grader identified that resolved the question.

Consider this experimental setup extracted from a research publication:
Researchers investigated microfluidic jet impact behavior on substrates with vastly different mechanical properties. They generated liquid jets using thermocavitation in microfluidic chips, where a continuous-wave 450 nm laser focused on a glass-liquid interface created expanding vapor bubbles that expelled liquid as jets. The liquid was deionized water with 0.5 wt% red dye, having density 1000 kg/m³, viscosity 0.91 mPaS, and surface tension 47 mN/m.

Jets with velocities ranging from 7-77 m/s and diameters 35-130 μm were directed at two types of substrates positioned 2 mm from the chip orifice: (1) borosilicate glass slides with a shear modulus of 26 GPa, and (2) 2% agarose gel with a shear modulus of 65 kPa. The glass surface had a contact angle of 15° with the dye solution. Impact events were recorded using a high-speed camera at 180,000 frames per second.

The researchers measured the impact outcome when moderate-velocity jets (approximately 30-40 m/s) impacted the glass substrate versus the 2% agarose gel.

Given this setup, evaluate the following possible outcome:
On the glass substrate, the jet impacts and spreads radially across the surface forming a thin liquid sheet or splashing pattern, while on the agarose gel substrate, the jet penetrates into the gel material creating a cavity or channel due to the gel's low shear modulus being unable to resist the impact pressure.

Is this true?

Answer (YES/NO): NO